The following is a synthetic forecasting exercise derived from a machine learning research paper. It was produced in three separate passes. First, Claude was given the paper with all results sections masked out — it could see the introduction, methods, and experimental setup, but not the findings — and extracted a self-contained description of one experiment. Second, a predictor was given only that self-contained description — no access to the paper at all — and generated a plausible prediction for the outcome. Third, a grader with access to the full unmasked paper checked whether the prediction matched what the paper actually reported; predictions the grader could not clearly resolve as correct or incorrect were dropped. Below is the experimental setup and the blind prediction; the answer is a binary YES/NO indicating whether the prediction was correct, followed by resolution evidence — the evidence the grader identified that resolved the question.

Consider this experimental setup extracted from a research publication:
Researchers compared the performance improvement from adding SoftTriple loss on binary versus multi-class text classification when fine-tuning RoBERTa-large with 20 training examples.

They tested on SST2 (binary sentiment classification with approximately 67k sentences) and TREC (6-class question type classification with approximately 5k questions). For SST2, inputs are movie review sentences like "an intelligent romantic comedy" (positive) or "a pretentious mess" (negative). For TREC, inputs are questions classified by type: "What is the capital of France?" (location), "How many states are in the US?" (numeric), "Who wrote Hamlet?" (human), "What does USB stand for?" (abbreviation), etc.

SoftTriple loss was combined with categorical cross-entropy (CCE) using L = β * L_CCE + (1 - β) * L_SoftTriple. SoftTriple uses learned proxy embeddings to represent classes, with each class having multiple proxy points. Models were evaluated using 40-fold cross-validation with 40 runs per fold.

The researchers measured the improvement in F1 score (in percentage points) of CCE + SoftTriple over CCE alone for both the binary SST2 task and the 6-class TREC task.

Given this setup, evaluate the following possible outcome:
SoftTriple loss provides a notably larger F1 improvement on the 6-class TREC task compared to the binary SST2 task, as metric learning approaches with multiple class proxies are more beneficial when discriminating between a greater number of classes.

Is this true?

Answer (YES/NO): NO